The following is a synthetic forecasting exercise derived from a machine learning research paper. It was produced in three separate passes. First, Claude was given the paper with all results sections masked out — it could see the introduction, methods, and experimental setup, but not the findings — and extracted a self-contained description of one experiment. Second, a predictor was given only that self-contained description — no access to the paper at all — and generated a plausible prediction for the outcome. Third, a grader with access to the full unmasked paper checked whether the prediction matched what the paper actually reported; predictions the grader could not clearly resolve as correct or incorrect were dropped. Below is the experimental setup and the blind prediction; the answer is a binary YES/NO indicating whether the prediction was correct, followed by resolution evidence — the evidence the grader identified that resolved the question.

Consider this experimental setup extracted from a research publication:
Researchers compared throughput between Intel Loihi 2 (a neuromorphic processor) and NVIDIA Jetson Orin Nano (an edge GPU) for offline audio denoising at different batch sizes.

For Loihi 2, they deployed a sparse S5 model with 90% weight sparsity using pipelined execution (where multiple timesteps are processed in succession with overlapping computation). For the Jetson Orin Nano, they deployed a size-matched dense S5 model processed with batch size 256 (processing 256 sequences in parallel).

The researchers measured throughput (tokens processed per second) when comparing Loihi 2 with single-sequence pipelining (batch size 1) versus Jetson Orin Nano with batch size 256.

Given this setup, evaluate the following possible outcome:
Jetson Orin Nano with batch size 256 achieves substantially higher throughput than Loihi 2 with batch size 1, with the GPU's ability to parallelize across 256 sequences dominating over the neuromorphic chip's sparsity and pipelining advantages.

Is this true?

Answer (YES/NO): YES